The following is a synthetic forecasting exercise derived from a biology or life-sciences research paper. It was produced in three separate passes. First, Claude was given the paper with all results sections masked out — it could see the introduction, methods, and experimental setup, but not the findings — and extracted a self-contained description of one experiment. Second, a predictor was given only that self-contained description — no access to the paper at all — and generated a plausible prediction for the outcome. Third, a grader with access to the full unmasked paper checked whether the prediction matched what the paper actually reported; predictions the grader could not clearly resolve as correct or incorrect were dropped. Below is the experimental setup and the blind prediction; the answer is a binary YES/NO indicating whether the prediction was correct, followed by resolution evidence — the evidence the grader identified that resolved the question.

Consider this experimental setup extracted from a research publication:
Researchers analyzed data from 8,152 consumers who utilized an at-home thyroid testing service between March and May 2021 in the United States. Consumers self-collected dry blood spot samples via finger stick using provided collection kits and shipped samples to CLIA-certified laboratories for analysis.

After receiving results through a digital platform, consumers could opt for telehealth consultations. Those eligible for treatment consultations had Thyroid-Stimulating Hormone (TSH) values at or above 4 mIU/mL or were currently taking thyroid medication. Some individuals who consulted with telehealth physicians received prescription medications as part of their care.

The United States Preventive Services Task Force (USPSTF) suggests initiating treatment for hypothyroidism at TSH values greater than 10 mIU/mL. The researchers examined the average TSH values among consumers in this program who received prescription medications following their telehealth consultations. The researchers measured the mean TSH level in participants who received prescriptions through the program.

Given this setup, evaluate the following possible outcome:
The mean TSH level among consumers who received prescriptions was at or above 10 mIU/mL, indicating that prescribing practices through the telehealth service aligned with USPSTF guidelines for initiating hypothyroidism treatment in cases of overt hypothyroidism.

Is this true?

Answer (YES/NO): NO